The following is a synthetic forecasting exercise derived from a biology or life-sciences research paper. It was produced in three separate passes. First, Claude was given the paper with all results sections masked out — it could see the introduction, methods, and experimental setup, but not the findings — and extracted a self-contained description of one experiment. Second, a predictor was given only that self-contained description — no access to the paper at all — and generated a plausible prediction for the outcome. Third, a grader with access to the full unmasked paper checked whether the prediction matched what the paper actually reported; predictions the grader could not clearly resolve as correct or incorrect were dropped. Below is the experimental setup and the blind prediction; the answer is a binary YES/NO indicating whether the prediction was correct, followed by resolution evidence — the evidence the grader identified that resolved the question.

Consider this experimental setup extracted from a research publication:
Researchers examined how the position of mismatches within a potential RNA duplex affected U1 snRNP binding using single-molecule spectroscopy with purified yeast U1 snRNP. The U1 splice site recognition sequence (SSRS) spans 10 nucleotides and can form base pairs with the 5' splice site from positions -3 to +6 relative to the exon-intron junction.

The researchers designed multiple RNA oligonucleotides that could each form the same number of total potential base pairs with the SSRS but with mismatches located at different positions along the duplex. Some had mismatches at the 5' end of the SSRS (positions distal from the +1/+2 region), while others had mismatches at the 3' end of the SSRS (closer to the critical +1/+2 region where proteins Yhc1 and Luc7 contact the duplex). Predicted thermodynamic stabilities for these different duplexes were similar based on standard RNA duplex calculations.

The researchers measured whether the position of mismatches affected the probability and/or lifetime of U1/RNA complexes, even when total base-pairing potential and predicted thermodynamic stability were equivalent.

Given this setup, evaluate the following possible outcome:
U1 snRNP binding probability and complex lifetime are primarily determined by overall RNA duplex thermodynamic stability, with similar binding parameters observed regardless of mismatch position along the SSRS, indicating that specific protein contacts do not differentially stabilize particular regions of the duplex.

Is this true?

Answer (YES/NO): NO